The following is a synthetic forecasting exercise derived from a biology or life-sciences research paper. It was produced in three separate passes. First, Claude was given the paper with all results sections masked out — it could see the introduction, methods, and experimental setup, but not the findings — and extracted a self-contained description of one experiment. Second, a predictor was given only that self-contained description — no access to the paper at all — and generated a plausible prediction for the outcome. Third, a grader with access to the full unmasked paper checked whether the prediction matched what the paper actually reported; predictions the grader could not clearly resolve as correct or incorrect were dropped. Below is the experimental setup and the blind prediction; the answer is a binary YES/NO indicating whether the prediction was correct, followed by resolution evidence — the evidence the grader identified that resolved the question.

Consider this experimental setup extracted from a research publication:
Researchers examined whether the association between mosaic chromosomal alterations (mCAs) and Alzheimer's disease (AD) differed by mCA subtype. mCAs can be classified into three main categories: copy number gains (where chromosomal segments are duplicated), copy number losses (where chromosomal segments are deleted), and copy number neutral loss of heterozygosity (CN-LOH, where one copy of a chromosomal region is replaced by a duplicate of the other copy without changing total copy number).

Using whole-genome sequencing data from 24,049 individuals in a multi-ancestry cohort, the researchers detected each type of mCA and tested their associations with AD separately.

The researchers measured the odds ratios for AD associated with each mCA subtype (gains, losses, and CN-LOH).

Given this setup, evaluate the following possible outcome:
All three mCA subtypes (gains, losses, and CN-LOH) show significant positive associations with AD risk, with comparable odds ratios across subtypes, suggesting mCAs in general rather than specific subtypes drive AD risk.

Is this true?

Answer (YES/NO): NO